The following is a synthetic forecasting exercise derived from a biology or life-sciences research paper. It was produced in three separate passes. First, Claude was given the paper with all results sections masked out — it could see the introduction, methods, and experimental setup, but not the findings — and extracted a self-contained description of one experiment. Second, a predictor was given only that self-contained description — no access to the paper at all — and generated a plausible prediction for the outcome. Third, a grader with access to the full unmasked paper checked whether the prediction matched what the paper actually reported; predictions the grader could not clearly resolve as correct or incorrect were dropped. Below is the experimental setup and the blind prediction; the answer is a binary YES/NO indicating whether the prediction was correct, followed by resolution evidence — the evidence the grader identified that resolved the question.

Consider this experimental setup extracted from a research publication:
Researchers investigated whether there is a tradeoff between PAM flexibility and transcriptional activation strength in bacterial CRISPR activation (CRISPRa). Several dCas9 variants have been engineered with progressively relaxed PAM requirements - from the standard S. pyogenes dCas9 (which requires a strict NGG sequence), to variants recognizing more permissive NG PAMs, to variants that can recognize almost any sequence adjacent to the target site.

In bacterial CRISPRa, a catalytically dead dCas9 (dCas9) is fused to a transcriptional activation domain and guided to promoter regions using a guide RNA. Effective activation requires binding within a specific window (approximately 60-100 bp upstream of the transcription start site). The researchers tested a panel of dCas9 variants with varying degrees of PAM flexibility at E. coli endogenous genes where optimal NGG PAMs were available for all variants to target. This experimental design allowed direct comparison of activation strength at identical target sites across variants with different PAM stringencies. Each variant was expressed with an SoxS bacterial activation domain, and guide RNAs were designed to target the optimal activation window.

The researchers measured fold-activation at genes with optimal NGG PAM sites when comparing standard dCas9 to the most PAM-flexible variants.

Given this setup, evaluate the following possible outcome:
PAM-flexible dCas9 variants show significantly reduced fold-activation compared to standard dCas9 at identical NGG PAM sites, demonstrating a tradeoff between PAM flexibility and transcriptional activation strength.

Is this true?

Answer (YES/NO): NO